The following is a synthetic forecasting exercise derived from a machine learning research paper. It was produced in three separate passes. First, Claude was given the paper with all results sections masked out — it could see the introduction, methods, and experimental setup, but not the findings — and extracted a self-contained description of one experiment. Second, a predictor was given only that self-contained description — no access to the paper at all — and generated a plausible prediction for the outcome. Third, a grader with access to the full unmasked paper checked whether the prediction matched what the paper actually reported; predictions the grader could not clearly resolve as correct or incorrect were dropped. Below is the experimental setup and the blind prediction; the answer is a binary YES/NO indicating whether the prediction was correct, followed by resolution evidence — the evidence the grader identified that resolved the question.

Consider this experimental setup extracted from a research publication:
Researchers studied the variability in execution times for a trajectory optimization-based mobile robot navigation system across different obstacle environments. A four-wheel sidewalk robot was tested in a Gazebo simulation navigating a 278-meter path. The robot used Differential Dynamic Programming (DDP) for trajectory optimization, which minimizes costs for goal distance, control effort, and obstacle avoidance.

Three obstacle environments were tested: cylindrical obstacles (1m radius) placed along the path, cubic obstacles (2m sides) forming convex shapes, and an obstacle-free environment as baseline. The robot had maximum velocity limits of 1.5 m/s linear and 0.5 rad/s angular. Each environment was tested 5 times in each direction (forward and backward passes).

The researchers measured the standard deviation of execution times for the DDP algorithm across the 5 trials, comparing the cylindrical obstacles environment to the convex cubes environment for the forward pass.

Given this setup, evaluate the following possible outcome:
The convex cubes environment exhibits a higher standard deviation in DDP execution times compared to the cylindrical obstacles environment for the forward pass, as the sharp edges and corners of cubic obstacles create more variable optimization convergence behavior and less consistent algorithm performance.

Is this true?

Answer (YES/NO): YES